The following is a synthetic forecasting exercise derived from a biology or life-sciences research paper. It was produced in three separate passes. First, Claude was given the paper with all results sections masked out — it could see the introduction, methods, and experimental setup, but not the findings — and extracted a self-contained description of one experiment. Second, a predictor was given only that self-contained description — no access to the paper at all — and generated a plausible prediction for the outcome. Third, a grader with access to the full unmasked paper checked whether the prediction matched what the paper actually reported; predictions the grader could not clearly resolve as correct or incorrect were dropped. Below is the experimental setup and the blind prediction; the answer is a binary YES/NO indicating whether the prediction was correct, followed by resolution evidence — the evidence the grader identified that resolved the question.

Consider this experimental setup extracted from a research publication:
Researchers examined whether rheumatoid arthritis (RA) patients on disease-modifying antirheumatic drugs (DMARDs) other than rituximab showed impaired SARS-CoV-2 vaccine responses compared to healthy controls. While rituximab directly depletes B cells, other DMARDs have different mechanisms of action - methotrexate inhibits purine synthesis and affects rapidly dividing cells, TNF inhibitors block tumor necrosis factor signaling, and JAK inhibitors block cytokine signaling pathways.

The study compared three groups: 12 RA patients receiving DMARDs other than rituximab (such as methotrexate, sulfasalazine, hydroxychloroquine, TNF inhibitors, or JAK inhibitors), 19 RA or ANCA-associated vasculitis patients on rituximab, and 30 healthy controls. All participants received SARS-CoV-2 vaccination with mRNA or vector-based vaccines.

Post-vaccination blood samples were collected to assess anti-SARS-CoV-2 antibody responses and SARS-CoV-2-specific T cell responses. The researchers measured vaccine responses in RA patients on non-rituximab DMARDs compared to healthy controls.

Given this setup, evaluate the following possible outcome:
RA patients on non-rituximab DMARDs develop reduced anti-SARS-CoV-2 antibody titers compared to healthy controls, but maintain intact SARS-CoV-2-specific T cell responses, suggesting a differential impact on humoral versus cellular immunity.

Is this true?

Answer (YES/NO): NO